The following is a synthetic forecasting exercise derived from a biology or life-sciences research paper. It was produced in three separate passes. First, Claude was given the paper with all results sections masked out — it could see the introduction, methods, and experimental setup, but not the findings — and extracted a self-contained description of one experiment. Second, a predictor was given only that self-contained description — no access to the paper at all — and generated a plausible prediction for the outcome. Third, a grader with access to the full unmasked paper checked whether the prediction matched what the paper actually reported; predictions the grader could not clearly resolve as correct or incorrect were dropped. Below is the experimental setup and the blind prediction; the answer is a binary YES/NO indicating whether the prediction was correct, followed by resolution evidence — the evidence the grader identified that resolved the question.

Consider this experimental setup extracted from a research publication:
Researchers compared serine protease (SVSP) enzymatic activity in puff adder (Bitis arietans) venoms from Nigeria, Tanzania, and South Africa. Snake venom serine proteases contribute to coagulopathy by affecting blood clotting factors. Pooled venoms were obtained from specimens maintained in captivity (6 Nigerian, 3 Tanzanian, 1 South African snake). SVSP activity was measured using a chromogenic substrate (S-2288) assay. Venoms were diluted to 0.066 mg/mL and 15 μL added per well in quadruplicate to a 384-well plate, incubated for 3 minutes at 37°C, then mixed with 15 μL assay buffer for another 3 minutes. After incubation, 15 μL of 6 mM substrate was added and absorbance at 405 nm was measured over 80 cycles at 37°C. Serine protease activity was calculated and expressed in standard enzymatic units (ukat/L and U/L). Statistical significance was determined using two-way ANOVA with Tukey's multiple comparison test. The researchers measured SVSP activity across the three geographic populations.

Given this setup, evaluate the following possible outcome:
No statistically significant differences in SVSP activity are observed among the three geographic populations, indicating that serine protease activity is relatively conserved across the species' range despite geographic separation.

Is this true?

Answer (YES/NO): NO